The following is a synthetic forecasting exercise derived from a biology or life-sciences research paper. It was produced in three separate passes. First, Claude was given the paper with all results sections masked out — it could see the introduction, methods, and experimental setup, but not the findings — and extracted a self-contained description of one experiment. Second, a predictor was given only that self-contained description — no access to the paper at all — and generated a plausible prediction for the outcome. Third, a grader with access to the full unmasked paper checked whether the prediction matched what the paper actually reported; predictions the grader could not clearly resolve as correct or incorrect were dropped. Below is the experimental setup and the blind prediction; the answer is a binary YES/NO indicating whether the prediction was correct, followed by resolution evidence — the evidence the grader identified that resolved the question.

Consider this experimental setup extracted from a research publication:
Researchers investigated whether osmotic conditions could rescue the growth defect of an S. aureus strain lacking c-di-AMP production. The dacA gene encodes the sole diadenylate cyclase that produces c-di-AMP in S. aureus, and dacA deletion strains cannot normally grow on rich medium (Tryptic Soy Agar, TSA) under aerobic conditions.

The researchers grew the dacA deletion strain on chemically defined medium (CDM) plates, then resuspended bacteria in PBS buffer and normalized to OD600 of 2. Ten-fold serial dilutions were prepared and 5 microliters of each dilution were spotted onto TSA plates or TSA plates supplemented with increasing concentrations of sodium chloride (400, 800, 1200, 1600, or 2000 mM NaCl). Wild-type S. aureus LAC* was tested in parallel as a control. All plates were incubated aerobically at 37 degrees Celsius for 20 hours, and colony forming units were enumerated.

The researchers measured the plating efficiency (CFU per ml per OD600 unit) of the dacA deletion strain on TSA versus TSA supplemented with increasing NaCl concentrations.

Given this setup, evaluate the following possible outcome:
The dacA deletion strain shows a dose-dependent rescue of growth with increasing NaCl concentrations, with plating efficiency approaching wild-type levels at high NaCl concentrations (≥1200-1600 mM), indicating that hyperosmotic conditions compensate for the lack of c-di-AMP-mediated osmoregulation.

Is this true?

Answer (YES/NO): NO